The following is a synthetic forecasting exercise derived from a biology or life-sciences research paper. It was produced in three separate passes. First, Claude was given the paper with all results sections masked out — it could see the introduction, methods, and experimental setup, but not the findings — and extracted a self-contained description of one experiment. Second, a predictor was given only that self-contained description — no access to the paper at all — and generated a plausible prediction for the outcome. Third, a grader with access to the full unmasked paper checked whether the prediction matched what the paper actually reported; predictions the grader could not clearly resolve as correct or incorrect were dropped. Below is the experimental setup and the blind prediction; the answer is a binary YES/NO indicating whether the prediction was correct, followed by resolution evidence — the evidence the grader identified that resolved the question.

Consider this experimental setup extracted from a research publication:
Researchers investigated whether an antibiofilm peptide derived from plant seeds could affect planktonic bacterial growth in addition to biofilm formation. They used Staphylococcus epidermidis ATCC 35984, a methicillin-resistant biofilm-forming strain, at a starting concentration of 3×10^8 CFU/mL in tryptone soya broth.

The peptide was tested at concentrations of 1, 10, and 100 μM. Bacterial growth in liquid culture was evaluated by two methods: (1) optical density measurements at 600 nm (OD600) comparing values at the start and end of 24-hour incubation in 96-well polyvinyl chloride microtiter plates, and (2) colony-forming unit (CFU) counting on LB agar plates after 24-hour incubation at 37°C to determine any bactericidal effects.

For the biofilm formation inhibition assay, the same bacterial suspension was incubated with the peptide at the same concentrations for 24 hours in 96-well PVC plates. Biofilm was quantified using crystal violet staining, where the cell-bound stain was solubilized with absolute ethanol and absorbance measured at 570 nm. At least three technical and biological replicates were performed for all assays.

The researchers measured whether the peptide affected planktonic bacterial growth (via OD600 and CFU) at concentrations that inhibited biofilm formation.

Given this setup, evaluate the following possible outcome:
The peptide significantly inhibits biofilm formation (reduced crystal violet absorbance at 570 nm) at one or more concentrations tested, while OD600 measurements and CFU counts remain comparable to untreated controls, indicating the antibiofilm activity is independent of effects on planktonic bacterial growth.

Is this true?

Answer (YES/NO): YES